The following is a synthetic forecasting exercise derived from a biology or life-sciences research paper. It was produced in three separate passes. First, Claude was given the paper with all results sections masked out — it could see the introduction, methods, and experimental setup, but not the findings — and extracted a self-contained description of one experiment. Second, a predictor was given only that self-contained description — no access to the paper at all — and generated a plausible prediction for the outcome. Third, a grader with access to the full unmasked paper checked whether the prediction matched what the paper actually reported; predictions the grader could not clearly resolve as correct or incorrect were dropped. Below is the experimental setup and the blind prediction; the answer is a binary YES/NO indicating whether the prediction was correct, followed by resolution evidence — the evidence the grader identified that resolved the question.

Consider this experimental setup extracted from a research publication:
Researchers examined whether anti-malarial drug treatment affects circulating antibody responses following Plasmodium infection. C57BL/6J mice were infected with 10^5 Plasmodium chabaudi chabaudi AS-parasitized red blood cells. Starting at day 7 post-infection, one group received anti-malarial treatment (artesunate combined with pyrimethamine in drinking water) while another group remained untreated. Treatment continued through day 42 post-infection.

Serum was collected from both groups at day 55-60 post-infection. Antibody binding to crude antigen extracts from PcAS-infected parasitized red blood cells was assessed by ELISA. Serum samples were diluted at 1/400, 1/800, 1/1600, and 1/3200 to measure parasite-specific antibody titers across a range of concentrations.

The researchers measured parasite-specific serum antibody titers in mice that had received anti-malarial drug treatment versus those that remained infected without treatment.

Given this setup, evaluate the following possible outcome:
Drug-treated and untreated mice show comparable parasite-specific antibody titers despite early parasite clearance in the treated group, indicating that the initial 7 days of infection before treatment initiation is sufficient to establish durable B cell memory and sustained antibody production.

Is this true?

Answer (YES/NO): NO